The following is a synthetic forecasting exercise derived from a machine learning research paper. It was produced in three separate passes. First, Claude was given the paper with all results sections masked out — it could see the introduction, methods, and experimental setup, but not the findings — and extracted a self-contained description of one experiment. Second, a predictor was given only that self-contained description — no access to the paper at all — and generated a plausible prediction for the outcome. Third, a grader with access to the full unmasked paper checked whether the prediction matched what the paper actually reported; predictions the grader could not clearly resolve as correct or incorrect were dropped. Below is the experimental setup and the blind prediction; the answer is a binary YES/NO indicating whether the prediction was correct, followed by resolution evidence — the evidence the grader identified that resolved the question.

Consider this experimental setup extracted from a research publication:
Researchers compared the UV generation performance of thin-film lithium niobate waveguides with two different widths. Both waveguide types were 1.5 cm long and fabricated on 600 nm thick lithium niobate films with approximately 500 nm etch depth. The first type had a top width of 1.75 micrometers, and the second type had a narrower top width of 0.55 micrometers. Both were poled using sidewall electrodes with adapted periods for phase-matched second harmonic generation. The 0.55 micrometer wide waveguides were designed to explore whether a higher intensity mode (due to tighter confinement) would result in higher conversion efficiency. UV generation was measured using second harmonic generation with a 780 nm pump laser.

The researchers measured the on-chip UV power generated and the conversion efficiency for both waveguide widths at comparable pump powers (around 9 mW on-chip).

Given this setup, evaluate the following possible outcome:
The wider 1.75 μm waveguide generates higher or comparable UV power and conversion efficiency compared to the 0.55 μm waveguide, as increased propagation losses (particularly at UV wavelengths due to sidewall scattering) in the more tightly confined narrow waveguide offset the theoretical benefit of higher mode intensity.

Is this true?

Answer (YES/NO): YES